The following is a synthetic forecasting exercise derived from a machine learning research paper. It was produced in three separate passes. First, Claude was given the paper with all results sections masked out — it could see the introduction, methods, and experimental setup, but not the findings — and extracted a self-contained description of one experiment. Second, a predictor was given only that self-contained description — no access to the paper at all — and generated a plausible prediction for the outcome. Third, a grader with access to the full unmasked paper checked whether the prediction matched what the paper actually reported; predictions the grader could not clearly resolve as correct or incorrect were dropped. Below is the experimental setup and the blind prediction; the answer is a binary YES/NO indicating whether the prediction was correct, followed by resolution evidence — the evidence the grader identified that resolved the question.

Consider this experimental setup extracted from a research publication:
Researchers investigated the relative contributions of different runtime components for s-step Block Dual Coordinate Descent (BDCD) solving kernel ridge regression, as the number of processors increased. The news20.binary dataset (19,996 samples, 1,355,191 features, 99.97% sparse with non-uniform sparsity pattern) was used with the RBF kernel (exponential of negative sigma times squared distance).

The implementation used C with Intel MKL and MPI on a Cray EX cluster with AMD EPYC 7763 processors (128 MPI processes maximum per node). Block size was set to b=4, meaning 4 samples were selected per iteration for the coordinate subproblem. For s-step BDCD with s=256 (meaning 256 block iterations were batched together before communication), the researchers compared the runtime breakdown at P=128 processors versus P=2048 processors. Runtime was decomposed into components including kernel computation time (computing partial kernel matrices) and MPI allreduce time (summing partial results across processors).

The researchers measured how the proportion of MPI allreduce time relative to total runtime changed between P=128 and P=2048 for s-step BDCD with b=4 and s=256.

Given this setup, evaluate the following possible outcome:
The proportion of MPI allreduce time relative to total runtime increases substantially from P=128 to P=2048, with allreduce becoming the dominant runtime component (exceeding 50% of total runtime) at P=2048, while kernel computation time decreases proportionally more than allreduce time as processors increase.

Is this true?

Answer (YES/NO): NO